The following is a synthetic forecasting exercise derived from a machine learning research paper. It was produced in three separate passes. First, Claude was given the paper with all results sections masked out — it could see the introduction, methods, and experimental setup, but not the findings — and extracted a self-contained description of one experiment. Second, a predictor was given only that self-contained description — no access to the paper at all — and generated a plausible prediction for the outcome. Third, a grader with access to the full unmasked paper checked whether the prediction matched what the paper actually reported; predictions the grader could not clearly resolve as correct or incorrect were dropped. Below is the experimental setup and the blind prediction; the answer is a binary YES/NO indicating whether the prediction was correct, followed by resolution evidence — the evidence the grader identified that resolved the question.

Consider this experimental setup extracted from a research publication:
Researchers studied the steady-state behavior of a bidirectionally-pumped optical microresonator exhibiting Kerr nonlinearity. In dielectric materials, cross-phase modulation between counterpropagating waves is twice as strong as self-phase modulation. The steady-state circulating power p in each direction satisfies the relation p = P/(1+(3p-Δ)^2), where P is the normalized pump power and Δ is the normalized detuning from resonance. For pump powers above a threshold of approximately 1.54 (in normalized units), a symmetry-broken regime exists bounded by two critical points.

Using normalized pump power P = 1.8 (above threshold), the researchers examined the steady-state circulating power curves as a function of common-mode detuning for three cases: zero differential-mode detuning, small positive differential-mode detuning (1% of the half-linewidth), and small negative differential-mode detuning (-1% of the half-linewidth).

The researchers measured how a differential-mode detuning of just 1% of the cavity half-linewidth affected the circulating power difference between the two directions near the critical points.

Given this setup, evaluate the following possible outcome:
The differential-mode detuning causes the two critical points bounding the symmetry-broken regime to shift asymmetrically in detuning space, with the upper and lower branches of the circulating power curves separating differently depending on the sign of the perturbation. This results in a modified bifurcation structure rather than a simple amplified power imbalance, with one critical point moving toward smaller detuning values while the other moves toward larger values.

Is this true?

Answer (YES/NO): NO